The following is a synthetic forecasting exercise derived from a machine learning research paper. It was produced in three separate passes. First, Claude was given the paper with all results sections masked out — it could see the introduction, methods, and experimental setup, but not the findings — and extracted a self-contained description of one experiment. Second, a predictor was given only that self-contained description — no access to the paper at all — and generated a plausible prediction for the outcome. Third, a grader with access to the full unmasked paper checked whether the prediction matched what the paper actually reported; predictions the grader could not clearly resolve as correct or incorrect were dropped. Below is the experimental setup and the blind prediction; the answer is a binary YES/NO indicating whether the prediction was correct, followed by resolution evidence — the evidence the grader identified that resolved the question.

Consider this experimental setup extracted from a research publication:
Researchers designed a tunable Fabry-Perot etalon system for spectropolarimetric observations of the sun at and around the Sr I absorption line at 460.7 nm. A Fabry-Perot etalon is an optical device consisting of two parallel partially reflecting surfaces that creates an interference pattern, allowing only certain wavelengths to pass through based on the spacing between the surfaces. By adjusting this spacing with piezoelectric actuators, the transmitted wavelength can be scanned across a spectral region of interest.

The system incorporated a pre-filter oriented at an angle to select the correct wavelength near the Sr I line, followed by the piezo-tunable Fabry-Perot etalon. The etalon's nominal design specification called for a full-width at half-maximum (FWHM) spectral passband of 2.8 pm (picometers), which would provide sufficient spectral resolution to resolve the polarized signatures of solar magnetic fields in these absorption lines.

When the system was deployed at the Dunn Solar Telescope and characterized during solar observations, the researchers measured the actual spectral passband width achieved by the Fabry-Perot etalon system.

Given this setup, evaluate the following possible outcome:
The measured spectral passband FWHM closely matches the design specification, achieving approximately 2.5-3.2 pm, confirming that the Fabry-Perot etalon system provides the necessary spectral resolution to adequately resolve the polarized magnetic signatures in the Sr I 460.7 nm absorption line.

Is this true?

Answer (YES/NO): NO